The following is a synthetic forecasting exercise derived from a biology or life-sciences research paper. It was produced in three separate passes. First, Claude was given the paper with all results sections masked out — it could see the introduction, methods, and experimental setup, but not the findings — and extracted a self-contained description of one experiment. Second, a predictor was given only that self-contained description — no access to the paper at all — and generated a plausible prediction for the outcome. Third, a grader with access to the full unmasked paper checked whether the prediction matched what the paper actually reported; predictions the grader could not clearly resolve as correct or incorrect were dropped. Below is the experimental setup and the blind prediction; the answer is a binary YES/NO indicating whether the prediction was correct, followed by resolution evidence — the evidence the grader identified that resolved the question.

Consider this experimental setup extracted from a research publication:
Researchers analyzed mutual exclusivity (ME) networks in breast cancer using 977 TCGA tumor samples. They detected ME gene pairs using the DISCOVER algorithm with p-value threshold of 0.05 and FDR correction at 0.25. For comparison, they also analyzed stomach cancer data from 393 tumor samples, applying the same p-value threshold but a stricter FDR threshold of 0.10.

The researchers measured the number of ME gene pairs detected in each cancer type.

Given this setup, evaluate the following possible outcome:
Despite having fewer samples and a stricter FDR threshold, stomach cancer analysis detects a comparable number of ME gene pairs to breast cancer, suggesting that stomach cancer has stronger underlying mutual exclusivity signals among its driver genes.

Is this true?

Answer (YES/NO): NO